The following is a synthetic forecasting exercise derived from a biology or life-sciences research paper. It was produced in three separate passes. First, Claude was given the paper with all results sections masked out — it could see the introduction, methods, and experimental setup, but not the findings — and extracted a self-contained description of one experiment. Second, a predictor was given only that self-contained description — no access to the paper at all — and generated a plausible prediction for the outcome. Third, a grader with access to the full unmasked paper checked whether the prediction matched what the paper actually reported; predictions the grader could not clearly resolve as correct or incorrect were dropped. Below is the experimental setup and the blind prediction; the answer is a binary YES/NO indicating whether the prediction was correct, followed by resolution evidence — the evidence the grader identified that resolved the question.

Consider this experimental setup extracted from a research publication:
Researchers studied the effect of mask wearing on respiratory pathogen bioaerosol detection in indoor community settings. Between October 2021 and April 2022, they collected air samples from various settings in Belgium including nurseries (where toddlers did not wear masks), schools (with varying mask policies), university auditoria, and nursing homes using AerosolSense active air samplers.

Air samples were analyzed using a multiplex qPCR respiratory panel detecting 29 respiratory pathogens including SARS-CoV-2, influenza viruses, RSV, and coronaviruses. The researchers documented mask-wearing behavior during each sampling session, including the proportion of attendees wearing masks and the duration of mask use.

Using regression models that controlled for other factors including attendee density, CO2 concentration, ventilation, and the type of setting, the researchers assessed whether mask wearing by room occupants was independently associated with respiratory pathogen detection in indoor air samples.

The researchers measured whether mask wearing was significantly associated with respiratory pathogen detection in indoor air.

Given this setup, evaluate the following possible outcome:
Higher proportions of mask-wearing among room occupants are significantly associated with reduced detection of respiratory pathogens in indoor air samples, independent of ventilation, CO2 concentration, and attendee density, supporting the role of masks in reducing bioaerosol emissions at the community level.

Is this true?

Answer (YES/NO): NO